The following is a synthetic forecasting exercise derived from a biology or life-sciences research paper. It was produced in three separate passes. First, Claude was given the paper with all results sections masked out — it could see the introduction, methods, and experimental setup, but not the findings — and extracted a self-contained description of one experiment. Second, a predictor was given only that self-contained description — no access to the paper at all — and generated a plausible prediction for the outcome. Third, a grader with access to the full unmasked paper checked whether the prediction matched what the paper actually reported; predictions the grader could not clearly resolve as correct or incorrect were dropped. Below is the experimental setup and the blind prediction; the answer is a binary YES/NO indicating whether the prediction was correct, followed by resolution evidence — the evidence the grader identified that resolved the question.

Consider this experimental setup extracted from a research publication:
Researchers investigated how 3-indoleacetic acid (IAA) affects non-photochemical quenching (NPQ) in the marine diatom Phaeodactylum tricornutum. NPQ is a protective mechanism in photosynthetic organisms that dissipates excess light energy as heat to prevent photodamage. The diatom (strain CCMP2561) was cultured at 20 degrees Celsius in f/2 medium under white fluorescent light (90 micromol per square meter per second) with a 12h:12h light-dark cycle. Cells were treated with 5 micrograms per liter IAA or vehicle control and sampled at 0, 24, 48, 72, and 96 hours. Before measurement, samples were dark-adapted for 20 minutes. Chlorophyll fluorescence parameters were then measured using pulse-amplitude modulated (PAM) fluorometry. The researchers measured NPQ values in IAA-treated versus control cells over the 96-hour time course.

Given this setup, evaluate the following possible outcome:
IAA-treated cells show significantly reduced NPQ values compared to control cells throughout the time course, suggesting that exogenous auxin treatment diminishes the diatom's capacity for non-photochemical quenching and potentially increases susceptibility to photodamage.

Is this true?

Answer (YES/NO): NO